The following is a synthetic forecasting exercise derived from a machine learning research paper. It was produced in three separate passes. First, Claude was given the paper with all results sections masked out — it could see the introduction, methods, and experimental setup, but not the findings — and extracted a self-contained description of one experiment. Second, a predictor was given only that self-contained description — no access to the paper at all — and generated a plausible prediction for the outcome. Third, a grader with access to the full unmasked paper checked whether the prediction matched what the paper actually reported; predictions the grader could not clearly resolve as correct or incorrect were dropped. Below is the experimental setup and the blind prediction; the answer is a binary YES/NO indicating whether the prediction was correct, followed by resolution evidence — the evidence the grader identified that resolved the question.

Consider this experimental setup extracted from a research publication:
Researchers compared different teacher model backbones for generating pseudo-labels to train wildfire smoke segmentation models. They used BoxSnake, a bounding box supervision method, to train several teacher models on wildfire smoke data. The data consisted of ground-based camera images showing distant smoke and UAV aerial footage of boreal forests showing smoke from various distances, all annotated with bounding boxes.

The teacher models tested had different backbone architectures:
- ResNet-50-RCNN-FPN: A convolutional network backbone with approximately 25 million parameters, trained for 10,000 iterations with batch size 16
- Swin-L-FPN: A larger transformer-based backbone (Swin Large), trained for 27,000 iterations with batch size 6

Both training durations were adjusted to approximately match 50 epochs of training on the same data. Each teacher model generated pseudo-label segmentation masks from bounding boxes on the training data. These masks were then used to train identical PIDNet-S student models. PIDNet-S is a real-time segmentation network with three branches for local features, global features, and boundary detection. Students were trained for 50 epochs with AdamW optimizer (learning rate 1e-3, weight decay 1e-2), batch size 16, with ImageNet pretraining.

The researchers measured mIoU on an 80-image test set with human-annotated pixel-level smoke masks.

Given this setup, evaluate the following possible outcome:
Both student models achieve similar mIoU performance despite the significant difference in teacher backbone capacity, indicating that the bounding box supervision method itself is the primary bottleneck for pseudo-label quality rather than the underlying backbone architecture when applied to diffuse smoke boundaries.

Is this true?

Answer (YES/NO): NO